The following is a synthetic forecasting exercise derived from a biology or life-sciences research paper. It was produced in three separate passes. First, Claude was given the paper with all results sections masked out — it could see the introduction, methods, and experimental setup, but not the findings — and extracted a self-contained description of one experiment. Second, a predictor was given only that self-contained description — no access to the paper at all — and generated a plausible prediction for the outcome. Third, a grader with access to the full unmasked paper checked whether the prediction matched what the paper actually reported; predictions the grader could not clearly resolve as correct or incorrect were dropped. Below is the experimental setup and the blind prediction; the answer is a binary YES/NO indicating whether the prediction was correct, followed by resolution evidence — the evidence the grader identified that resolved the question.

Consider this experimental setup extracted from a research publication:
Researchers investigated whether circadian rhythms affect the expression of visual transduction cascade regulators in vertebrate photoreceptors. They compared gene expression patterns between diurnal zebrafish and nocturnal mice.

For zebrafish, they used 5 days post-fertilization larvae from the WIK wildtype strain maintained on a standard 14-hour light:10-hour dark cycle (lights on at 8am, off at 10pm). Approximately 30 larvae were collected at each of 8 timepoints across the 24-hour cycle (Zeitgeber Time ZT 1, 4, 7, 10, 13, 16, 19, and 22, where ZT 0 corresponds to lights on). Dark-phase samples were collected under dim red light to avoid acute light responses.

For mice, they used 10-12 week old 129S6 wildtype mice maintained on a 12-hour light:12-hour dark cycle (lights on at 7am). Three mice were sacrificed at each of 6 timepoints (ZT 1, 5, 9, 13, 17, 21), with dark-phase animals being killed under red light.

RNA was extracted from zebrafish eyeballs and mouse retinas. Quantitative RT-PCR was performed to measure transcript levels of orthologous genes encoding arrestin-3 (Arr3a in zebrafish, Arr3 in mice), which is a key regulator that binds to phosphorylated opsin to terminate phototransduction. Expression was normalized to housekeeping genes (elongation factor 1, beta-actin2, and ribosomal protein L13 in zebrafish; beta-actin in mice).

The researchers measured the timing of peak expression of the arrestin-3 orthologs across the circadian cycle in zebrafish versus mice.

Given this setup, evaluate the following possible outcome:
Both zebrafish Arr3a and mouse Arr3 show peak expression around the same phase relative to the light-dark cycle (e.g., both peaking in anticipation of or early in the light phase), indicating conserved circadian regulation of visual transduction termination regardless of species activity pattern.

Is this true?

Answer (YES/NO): NO